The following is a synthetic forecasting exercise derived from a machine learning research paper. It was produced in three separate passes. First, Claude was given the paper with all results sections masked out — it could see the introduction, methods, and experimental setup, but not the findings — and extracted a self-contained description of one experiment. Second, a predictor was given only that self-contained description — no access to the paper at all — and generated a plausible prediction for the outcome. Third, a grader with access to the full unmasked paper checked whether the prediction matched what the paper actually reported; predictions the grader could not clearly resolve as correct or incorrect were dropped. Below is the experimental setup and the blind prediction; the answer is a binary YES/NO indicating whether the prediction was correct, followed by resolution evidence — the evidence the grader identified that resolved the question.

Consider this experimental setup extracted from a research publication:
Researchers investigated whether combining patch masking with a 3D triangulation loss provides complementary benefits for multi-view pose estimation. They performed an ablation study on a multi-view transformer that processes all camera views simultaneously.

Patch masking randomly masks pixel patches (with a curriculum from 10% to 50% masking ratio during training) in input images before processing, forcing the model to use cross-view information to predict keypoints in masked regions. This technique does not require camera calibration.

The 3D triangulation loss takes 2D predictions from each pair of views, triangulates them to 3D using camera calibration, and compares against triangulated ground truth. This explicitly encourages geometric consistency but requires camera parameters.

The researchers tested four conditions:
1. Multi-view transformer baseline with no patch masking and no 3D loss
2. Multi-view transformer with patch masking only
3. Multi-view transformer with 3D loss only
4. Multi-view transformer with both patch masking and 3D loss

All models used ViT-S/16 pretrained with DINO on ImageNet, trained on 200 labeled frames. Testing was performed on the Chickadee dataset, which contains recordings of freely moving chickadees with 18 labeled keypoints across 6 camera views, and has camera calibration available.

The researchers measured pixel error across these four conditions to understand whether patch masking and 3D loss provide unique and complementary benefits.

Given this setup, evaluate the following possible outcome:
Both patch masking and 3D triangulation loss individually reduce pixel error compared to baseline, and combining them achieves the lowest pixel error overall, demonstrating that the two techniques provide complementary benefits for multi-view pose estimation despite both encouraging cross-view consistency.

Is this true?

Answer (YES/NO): YES